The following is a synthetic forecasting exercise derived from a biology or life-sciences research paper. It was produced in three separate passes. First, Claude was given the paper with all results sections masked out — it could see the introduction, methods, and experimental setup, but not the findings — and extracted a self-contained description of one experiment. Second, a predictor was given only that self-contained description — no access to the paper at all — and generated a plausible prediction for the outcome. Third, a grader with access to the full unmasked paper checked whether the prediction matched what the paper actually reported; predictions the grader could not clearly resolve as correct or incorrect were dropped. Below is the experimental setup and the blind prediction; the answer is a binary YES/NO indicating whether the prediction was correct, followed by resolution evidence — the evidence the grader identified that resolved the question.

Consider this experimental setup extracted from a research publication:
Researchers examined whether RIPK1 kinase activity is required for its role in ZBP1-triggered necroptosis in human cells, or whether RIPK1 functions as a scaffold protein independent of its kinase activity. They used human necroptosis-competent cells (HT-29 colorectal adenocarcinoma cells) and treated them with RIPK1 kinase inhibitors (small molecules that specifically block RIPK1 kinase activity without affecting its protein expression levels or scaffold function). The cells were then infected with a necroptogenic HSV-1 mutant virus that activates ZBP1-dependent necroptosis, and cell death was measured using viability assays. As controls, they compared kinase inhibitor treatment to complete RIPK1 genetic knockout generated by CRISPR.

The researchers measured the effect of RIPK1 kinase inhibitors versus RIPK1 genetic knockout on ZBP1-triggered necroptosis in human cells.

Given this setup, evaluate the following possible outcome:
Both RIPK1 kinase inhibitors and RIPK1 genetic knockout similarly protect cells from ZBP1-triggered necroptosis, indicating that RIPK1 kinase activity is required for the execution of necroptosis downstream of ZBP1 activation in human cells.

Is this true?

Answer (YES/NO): YES